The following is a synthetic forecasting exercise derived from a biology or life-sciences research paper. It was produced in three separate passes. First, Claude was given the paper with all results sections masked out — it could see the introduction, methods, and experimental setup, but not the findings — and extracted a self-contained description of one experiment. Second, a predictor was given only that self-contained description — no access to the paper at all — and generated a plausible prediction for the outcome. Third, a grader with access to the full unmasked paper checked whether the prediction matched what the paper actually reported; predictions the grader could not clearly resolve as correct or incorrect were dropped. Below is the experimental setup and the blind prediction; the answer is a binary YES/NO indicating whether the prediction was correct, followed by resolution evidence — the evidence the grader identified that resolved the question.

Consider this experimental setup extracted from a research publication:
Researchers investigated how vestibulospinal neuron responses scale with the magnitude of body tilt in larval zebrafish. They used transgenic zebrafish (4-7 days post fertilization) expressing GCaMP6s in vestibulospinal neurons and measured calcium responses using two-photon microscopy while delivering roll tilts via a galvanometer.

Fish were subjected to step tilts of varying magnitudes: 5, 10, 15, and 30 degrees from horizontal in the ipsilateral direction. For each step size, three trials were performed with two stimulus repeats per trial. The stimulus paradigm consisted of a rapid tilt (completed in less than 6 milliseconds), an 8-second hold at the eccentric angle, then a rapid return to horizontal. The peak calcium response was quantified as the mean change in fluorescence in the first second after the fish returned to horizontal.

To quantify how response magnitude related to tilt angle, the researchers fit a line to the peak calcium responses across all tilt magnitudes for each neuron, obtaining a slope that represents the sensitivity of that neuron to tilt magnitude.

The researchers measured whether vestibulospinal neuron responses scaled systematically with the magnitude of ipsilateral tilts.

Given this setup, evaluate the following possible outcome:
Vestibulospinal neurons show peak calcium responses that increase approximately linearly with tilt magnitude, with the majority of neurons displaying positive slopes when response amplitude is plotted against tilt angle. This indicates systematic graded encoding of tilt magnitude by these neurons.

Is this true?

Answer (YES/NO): YES